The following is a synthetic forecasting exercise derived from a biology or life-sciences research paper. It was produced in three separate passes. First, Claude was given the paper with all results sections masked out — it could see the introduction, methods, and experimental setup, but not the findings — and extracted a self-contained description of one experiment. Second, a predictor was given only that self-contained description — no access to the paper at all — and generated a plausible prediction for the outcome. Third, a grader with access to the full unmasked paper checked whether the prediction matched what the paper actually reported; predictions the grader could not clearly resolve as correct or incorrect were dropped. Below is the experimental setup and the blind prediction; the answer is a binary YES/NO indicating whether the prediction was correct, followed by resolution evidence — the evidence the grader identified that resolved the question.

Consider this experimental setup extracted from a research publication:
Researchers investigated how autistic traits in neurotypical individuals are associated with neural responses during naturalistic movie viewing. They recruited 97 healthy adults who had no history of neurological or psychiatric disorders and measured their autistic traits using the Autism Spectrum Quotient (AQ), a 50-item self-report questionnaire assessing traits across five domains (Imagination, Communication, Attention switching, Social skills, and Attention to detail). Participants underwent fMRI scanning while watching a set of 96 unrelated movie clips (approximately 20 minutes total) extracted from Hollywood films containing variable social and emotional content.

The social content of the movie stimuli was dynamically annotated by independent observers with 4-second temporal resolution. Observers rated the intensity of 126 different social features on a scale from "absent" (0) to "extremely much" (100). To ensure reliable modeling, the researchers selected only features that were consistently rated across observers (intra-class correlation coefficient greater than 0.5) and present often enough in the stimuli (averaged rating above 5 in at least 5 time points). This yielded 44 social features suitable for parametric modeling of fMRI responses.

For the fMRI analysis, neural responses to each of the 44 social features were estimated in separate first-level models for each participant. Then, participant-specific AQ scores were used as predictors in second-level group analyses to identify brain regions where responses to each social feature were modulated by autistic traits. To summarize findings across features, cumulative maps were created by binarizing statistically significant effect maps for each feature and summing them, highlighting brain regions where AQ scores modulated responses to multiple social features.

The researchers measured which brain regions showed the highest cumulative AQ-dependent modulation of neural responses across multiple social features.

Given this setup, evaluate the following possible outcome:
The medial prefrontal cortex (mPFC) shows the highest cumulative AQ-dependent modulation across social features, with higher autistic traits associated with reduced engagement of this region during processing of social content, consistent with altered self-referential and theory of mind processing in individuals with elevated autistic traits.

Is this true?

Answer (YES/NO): NO